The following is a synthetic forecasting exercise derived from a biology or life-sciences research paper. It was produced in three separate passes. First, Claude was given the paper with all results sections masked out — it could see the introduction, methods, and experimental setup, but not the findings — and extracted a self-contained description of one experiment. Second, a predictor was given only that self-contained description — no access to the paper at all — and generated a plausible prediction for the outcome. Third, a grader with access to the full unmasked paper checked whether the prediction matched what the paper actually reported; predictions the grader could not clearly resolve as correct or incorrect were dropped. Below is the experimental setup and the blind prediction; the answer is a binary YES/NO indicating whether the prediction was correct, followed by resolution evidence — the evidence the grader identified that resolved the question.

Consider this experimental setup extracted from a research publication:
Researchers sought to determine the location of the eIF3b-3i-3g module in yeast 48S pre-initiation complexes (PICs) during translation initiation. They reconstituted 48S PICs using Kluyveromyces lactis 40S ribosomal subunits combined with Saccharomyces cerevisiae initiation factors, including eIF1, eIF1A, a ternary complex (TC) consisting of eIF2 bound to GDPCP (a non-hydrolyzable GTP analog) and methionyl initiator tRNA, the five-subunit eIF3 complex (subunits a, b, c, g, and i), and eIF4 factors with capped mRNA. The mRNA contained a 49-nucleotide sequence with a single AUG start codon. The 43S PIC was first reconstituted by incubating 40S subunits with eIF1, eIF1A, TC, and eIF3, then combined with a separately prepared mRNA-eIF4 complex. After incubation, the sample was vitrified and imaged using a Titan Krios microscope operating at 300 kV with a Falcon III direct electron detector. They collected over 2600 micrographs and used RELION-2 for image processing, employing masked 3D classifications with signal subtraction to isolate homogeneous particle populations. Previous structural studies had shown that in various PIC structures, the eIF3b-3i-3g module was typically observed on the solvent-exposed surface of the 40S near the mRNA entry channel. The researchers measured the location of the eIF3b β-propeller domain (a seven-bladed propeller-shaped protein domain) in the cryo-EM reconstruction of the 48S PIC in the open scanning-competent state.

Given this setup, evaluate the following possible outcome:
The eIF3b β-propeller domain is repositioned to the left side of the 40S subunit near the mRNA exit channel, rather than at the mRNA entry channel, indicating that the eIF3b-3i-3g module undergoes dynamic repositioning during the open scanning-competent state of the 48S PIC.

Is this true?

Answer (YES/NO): NO